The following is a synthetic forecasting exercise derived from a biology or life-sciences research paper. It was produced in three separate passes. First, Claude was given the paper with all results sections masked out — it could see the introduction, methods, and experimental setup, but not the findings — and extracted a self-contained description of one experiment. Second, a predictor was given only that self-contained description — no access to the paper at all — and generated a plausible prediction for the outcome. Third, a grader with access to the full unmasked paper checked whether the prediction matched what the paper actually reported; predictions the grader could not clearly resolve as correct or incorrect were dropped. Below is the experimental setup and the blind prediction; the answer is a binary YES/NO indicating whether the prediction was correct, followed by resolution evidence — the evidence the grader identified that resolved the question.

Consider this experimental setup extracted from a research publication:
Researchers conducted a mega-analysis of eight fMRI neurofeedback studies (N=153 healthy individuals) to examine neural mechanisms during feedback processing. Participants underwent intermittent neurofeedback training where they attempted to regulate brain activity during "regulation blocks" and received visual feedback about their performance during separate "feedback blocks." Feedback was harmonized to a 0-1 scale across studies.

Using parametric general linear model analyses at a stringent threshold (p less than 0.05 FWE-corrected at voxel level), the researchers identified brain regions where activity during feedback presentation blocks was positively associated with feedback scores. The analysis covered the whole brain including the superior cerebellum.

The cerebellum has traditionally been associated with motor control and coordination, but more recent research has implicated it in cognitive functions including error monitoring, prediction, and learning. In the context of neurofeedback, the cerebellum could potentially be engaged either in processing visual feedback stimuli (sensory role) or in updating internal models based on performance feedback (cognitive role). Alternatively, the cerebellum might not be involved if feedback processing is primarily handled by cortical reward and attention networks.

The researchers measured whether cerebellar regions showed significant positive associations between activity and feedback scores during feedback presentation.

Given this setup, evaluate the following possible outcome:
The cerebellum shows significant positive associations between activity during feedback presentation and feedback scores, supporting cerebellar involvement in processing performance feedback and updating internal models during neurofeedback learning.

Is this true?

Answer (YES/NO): YES